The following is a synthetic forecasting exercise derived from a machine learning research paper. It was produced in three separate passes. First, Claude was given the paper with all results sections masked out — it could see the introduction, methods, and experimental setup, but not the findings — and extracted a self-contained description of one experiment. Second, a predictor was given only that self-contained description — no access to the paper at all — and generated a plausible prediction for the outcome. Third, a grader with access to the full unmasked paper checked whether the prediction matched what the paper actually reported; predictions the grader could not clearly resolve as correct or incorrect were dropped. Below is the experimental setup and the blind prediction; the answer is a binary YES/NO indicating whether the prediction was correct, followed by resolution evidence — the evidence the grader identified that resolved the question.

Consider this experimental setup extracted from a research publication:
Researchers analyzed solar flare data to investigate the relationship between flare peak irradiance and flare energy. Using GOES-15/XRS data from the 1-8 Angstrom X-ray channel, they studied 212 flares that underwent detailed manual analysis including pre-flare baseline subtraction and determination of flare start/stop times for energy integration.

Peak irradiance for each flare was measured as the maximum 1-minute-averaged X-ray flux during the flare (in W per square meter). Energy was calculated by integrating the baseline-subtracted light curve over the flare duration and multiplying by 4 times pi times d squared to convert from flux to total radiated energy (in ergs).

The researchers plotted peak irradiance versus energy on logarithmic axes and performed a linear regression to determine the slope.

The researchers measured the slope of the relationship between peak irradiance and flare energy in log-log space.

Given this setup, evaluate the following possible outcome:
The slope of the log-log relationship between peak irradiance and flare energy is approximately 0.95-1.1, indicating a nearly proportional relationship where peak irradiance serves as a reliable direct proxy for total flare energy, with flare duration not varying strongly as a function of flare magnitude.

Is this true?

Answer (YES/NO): YES